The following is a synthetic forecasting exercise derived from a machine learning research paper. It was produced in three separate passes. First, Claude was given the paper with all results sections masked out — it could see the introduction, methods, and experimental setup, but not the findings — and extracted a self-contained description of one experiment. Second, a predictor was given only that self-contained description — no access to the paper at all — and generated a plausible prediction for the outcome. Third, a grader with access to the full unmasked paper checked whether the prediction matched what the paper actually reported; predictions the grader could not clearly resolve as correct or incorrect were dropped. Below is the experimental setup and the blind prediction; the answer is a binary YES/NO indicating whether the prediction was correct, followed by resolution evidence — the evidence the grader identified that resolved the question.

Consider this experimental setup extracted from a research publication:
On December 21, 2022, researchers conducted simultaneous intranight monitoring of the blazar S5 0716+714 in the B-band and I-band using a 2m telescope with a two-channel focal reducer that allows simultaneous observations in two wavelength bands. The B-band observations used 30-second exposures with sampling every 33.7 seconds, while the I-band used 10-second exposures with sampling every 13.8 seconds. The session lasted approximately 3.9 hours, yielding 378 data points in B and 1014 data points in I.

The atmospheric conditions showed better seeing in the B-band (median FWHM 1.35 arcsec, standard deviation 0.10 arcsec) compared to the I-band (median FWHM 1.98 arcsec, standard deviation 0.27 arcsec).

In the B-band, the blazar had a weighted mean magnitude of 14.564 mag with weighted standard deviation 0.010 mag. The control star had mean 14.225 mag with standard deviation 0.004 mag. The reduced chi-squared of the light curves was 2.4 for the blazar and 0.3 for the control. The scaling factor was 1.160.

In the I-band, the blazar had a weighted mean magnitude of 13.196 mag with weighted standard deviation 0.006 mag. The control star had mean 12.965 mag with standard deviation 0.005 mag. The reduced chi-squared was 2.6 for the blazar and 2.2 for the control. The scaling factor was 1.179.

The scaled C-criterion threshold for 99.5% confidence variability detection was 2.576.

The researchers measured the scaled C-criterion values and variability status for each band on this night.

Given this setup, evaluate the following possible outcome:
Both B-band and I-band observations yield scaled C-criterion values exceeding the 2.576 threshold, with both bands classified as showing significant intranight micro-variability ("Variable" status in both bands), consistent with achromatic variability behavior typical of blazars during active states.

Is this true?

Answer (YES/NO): NO